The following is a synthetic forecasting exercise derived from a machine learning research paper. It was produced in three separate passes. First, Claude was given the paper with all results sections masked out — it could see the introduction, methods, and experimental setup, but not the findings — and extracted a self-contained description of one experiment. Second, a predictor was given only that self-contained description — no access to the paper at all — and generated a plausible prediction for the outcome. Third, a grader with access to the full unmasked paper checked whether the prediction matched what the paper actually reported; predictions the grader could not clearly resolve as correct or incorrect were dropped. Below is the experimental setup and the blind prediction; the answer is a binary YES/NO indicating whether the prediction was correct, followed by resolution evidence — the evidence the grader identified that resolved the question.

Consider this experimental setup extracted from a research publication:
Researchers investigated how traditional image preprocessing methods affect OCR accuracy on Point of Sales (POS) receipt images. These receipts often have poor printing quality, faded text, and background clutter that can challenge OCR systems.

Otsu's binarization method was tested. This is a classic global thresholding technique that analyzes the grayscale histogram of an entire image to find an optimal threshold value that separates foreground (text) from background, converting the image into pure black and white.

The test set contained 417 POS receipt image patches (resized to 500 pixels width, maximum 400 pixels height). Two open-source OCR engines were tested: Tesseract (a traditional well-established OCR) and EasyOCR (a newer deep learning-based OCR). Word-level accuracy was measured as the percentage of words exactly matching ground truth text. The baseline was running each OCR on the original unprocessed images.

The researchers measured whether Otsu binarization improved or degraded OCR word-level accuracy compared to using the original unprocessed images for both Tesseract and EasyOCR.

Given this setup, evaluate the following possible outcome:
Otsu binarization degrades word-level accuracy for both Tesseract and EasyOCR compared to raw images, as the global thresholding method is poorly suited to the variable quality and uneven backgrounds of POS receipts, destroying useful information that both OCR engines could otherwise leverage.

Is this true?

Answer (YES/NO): YES